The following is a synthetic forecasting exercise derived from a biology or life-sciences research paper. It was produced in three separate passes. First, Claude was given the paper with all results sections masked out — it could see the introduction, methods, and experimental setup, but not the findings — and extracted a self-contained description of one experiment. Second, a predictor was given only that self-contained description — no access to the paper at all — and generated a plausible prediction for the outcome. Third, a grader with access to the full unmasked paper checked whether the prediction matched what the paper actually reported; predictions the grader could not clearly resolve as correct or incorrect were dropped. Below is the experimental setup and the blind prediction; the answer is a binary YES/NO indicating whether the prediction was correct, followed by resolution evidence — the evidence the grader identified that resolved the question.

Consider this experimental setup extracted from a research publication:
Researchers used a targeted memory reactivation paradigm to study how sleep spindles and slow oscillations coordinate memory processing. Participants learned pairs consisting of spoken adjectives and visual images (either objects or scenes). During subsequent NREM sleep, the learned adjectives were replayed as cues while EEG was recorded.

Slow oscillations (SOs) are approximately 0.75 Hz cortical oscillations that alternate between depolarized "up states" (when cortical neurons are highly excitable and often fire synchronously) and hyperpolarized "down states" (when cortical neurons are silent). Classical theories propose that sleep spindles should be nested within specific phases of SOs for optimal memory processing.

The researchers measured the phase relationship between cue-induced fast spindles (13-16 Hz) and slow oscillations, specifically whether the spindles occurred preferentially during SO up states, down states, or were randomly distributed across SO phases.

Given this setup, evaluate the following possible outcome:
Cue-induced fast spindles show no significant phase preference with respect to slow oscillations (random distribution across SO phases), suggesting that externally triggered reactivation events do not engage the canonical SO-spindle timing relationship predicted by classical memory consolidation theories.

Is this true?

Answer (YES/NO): NO